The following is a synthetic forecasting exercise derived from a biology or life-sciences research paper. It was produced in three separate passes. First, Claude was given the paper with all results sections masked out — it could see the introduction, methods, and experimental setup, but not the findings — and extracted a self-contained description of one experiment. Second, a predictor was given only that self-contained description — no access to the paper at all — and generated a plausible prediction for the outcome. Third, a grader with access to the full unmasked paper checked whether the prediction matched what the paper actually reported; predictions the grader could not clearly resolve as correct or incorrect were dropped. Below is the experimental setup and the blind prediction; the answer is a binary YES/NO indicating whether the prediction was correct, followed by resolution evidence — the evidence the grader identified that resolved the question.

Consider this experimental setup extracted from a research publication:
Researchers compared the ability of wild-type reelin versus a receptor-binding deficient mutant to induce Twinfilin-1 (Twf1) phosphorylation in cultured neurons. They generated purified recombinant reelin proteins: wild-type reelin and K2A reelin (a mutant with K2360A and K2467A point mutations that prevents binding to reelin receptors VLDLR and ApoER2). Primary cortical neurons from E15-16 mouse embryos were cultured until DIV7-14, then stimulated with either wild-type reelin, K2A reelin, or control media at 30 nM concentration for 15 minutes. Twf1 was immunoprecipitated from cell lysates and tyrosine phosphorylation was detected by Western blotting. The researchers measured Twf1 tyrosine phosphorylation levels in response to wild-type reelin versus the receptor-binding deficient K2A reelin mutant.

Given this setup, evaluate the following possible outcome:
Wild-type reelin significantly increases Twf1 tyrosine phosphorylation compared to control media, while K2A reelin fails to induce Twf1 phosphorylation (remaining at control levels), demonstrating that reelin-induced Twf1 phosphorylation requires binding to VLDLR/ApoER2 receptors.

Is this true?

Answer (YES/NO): YES